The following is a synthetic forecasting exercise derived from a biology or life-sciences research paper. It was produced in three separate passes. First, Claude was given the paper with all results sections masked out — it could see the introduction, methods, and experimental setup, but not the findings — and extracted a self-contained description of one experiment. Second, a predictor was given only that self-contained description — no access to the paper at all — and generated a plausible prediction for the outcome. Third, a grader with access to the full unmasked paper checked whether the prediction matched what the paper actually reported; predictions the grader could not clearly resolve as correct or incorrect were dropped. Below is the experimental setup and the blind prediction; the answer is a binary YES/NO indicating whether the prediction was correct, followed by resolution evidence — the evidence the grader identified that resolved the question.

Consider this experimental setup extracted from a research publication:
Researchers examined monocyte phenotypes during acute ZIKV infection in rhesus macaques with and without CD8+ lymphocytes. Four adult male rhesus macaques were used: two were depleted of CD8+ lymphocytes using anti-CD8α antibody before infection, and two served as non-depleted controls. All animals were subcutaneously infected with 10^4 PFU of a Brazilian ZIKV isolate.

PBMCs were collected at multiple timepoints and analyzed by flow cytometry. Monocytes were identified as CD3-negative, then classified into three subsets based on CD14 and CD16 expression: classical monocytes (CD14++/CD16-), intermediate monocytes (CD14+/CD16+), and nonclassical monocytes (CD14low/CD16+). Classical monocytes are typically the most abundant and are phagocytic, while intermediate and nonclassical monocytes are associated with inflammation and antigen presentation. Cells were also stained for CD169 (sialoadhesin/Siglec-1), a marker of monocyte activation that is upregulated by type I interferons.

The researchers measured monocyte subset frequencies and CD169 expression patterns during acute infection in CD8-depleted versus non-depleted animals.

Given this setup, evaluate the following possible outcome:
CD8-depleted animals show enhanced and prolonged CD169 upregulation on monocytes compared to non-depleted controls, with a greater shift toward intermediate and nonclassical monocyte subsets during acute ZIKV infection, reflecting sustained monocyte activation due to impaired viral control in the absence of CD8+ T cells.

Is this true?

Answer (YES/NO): NO